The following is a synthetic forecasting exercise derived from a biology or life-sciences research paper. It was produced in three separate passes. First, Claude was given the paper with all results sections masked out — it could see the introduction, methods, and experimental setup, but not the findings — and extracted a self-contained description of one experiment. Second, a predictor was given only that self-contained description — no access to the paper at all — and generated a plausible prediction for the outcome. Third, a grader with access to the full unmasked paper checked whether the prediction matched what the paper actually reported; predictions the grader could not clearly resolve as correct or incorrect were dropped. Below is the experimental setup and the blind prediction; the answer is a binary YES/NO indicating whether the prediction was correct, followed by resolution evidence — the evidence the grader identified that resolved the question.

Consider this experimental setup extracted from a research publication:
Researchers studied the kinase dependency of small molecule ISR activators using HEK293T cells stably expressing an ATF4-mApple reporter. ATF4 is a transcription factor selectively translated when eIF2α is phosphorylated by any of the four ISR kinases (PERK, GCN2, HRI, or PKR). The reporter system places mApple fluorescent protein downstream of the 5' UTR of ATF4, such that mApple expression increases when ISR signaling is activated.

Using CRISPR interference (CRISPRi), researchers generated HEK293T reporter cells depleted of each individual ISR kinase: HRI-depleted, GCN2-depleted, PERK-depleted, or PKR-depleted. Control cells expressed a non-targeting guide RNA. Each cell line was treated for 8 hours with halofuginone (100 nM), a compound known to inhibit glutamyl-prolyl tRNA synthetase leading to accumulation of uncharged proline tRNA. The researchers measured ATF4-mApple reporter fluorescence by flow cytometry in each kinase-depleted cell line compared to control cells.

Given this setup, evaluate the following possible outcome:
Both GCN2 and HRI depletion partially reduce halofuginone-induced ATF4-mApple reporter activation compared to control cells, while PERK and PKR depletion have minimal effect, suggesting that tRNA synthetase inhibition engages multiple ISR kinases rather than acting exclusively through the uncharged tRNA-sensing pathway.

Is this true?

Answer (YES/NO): NO